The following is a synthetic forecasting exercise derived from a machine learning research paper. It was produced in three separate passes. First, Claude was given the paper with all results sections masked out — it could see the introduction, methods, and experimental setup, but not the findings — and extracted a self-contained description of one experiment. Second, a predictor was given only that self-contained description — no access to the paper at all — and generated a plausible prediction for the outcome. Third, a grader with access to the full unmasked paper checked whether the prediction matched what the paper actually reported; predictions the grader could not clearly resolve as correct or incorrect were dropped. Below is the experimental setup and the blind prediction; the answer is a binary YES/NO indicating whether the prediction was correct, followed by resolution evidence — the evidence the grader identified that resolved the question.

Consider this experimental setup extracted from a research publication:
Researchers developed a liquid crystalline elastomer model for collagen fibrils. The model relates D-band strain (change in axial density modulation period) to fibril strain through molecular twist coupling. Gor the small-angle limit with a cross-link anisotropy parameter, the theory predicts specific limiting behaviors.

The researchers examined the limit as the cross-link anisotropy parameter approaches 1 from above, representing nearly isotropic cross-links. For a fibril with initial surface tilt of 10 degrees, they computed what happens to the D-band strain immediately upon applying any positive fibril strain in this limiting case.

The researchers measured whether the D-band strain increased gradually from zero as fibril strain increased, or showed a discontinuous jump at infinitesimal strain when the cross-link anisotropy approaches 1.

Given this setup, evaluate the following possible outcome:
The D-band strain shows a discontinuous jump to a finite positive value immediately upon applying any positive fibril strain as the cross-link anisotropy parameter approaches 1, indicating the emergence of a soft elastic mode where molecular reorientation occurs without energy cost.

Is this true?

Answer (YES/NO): YES